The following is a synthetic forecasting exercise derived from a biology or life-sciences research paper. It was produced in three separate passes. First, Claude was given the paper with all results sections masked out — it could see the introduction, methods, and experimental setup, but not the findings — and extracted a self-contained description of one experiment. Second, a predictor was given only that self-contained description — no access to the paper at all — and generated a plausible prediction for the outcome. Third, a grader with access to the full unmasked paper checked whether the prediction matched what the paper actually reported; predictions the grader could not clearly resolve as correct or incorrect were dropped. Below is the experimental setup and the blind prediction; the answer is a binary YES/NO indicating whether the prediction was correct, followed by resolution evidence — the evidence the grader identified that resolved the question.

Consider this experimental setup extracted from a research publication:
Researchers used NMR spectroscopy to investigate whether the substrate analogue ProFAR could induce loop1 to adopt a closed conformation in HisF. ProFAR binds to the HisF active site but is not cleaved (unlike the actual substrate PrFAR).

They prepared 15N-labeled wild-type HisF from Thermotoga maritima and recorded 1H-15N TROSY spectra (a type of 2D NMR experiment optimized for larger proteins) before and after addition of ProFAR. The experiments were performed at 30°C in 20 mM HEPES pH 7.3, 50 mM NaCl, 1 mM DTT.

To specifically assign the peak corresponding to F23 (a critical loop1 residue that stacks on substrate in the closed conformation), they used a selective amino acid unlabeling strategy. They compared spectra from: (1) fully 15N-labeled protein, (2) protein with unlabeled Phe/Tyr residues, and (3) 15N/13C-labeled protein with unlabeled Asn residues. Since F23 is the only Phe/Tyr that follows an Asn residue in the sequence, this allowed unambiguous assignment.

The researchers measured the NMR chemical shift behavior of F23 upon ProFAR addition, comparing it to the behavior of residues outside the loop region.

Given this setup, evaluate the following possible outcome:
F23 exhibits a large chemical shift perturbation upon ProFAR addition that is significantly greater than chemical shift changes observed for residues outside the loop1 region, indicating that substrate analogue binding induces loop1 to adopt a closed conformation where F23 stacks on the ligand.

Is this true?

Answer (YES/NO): YES